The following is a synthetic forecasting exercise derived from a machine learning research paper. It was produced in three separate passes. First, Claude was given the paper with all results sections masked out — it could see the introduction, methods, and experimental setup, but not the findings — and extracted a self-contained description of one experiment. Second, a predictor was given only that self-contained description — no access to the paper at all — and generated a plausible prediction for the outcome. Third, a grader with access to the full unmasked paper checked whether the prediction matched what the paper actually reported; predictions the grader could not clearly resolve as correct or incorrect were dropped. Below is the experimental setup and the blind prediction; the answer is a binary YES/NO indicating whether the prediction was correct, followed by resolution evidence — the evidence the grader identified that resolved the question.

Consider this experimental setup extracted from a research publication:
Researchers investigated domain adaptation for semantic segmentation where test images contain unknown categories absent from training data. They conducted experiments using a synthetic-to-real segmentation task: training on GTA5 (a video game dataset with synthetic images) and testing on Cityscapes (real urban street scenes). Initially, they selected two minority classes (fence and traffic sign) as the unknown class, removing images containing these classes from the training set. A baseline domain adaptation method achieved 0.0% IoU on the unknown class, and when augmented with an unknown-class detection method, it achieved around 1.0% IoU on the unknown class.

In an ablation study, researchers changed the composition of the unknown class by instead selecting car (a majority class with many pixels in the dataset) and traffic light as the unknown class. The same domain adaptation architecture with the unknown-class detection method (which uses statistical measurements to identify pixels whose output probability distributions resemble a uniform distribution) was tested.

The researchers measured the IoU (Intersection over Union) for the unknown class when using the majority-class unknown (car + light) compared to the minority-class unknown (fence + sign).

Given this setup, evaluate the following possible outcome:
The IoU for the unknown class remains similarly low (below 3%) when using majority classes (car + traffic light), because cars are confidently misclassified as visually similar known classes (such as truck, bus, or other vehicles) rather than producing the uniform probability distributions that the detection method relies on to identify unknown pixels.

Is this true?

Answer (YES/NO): NO